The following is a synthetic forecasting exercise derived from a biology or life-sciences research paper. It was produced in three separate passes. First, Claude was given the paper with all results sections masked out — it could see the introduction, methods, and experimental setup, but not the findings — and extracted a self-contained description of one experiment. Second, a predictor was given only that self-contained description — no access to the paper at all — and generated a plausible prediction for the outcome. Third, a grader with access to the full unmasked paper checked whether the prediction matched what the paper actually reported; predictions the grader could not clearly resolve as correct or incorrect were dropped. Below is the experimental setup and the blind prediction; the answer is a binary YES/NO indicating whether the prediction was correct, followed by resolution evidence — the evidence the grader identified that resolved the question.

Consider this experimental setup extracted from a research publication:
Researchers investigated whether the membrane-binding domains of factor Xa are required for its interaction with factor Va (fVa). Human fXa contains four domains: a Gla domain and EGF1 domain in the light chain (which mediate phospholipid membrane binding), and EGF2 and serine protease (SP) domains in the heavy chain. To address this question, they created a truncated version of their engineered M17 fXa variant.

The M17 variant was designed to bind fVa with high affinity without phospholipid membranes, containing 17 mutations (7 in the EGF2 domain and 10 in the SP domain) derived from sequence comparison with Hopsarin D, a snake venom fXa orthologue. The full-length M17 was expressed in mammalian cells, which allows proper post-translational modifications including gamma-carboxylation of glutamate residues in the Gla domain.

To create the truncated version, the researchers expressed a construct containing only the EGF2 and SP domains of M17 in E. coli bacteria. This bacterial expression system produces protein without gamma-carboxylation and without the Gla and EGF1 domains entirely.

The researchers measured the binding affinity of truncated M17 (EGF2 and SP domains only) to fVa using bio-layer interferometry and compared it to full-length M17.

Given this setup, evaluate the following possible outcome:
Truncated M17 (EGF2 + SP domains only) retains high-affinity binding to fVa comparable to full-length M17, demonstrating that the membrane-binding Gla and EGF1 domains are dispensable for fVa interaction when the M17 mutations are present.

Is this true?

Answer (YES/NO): YES